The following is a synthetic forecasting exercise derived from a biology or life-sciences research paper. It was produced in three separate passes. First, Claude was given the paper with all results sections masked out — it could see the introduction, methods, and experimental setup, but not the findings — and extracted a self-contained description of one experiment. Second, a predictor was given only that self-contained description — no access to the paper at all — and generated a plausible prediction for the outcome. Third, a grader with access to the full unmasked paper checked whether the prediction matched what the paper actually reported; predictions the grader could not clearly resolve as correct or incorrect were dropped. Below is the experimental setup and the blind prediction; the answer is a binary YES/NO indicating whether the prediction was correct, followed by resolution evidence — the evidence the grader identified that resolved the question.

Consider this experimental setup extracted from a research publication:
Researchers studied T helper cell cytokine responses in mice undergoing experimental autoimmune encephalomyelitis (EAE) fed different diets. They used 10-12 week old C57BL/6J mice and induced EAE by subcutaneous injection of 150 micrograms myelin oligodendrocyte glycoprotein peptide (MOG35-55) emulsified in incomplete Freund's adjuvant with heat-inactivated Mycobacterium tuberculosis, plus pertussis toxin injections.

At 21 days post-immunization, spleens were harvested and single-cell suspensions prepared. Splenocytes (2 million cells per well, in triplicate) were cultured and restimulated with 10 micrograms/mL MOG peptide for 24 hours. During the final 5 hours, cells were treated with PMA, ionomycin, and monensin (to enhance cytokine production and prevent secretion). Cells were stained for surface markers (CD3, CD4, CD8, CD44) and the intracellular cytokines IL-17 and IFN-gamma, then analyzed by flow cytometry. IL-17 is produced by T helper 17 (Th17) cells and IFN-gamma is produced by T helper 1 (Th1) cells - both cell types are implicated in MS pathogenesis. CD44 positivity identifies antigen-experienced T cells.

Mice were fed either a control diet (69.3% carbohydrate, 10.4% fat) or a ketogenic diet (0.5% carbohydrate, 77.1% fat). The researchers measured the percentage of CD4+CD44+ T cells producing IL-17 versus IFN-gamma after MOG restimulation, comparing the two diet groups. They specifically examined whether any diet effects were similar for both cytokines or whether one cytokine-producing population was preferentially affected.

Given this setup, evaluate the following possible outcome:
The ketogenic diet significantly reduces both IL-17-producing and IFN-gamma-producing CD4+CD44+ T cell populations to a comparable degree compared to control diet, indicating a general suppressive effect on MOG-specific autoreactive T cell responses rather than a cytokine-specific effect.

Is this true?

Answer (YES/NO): NO